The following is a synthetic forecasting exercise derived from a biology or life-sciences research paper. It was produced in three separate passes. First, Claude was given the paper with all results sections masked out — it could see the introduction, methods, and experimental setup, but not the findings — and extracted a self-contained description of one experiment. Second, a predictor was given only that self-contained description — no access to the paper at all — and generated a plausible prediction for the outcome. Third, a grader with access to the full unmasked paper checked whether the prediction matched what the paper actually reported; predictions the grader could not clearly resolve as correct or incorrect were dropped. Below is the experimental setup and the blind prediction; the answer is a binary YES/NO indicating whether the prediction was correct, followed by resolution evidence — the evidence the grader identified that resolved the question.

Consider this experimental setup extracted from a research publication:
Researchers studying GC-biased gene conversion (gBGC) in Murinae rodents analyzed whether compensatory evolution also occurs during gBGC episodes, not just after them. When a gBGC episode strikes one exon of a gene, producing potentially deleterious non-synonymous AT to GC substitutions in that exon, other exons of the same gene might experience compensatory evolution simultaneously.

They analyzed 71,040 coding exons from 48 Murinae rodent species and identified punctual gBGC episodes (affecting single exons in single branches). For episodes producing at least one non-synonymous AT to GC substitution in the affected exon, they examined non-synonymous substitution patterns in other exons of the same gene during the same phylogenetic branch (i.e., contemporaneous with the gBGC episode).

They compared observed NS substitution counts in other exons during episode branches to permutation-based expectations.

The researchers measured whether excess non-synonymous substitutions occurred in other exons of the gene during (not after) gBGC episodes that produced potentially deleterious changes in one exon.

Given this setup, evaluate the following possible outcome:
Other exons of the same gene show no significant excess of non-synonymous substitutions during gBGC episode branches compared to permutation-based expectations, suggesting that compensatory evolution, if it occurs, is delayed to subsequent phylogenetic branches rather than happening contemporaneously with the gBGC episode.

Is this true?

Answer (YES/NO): NO